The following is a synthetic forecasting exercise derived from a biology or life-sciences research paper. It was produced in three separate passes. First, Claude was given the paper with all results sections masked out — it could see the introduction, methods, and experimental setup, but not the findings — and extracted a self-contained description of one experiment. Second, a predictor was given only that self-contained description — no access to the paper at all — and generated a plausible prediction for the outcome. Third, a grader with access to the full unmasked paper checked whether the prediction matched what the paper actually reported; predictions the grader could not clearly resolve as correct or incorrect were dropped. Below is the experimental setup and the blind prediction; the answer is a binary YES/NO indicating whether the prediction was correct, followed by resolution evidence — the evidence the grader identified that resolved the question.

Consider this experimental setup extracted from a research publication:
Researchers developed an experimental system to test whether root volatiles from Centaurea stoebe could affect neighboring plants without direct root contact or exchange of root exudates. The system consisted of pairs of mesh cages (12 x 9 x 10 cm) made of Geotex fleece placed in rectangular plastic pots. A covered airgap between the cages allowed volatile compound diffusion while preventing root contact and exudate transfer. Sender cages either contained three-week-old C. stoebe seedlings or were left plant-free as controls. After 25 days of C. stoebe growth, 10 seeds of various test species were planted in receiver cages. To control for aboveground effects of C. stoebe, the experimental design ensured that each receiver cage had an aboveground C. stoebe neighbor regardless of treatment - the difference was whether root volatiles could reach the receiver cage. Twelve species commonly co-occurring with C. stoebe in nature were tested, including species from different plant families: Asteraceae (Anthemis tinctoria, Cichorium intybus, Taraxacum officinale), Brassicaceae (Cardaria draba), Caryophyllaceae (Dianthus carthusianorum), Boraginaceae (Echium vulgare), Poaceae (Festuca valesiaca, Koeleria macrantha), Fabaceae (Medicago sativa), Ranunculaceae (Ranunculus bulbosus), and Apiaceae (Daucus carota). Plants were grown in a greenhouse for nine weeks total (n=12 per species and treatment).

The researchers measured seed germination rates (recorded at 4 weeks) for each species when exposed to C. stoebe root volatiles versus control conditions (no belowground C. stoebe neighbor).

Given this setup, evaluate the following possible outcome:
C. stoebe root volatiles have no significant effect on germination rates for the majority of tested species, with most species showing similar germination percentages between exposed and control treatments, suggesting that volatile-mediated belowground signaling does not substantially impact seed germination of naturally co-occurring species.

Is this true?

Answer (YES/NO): NO